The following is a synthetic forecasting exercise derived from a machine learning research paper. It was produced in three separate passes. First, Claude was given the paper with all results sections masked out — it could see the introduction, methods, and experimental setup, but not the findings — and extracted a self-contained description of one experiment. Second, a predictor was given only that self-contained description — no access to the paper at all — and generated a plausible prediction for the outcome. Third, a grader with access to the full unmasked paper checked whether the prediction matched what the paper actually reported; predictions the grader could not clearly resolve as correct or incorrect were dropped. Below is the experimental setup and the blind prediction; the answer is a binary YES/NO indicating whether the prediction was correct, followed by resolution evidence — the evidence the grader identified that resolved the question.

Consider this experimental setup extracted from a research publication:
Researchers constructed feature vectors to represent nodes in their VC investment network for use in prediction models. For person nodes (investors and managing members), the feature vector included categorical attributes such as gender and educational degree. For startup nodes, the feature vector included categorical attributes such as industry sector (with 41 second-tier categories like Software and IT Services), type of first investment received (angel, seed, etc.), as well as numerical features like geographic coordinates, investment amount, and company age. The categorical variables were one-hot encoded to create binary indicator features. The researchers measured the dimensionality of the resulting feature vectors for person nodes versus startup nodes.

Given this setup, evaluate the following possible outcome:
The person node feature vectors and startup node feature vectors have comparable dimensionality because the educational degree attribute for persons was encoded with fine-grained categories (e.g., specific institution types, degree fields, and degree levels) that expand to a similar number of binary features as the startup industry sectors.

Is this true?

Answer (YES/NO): NO